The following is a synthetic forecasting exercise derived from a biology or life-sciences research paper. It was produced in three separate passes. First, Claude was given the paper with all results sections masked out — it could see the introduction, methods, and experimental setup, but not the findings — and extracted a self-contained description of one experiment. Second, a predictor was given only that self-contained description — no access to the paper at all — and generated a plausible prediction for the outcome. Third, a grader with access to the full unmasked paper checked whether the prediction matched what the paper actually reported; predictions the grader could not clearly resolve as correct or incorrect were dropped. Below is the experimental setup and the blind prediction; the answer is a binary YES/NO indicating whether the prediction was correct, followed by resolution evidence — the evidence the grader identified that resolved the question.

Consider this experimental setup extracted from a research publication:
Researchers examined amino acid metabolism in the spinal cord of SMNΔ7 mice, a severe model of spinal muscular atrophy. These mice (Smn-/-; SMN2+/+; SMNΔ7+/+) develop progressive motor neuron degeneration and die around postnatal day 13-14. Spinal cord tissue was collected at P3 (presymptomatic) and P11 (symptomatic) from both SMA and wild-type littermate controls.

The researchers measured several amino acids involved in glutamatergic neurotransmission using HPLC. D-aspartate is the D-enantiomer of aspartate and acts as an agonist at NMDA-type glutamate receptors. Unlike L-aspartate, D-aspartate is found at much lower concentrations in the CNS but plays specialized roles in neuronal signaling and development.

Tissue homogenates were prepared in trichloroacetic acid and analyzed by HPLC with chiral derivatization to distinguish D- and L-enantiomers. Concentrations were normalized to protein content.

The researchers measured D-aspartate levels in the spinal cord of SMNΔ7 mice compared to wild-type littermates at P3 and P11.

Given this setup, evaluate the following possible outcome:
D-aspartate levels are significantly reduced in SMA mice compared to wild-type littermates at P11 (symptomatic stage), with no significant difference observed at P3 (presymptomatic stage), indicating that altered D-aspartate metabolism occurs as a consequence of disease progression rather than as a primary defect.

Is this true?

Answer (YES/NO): NO